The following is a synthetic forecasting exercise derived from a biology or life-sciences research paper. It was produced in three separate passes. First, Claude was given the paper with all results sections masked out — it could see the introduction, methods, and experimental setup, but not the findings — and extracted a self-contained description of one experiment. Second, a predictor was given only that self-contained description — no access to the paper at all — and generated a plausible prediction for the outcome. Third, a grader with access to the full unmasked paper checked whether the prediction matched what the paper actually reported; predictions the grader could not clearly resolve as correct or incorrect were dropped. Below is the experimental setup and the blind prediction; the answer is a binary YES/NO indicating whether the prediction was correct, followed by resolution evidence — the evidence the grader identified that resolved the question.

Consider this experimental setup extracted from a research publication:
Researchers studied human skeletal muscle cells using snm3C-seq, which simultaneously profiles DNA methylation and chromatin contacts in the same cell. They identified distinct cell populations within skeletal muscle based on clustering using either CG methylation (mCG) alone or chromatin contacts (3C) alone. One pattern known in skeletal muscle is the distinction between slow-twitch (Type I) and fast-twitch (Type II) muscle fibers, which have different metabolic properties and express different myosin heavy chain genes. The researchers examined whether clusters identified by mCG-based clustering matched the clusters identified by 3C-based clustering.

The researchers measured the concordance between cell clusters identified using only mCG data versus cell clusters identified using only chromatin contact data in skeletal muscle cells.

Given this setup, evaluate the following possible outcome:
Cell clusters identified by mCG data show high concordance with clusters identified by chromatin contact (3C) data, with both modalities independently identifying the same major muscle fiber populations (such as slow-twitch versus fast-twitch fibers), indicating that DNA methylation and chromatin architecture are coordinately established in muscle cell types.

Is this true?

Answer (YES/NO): NO